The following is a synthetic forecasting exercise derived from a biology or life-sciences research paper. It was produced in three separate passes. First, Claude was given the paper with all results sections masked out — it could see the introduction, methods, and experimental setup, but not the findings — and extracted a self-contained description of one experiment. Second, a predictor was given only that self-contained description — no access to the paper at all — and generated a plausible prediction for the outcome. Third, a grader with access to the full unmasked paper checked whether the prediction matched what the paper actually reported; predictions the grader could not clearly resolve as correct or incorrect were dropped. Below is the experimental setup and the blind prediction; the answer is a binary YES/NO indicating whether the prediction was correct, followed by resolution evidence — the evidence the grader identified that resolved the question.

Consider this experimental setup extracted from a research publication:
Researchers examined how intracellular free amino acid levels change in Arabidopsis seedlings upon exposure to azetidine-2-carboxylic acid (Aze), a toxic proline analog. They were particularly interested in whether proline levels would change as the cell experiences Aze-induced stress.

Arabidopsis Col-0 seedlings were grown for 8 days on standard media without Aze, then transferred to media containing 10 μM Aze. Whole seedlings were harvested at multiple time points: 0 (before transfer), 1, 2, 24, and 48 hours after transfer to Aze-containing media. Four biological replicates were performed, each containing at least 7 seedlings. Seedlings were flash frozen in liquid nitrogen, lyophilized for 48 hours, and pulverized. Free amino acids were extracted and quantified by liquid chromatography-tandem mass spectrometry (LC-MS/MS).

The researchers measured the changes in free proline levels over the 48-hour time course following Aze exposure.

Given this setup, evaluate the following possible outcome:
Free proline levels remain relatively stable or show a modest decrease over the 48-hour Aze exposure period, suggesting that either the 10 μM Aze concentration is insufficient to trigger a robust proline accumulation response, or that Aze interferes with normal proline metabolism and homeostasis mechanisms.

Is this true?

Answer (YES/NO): YES